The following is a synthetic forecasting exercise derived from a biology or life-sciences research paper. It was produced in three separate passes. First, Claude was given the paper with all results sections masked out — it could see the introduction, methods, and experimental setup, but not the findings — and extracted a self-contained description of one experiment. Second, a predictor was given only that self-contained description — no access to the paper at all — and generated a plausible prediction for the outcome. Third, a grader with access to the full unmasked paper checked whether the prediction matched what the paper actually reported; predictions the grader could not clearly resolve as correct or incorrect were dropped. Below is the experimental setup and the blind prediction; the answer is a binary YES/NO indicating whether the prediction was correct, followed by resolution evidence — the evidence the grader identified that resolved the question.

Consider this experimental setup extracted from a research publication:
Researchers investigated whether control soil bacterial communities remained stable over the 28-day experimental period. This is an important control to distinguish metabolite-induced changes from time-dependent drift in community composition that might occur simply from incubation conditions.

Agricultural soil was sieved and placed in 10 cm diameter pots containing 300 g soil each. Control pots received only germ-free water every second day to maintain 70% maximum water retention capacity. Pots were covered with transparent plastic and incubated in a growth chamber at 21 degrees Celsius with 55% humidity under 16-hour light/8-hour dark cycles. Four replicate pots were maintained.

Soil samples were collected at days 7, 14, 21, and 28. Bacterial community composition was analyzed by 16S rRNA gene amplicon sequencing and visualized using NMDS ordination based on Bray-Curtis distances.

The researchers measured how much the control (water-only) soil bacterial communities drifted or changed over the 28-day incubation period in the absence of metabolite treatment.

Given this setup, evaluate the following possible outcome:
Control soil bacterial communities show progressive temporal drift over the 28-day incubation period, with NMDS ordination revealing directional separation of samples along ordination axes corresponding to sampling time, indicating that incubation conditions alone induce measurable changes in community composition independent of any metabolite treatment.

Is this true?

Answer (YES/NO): YES